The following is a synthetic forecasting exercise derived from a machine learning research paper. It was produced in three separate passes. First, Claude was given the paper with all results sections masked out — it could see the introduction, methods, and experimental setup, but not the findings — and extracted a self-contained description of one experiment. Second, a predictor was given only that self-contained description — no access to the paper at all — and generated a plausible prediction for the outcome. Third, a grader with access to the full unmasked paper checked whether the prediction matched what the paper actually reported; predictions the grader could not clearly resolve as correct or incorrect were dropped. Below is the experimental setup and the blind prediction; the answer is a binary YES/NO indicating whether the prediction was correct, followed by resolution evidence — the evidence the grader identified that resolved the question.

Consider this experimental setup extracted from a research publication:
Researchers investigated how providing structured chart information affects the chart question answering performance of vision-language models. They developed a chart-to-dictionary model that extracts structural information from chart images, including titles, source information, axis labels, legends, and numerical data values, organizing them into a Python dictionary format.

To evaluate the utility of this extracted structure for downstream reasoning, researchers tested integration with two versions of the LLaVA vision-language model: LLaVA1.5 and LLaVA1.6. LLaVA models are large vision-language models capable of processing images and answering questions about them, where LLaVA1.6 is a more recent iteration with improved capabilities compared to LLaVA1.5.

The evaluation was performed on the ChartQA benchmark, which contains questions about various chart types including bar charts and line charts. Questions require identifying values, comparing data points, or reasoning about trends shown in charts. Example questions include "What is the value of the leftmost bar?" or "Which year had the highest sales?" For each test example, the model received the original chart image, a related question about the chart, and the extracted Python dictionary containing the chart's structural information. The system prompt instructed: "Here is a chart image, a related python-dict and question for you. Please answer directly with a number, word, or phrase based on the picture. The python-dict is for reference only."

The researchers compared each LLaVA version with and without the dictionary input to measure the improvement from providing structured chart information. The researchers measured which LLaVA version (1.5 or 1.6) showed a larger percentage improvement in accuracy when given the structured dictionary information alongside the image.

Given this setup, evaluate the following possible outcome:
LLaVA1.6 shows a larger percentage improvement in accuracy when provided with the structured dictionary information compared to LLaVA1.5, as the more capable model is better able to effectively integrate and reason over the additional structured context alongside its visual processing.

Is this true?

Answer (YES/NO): NO